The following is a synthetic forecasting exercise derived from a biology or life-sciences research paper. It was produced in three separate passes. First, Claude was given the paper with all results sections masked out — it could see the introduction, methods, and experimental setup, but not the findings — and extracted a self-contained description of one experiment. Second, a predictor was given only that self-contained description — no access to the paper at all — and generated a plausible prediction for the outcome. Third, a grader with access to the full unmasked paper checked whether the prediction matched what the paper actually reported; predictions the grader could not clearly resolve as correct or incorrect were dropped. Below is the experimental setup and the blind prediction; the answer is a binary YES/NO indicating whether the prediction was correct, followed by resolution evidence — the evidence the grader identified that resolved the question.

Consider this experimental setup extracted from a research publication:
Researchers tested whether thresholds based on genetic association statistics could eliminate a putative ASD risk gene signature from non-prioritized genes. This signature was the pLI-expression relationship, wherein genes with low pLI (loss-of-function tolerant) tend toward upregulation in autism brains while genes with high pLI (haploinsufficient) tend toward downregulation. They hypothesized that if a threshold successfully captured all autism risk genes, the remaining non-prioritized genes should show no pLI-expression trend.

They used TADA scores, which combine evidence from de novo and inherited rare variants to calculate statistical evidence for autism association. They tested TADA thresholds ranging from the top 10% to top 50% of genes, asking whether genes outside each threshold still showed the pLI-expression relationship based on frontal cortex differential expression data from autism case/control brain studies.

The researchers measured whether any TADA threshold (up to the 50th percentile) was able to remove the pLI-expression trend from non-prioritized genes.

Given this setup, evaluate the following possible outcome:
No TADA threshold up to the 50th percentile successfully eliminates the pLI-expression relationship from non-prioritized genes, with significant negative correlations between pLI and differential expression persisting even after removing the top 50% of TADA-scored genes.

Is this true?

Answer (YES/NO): YES